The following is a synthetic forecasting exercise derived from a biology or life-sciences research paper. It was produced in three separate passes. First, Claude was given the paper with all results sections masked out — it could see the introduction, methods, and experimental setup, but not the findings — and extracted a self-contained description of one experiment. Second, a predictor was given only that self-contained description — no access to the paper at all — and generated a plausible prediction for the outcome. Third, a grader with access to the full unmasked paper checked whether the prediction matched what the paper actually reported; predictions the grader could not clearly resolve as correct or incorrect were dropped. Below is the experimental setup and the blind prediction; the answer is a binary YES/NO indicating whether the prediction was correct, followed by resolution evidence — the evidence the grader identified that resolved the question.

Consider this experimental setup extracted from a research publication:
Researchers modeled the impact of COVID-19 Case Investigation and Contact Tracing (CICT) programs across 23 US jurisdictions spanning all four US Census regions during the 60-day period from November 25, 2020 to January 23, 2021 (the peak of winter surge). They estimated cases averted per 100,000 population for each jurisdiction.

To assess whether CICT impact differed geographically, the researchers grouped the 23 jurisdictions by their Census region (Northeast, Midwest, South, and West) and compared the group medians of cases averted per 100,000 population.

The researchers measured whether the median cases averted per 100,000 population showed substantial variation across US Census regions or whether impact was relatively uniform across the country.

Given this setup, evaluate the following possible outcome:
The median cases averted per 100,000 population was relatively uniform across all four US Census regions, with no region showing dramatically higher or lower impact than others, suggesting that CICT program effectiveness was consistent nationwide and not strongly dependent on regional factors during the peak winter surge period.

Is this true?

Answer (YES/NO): NO